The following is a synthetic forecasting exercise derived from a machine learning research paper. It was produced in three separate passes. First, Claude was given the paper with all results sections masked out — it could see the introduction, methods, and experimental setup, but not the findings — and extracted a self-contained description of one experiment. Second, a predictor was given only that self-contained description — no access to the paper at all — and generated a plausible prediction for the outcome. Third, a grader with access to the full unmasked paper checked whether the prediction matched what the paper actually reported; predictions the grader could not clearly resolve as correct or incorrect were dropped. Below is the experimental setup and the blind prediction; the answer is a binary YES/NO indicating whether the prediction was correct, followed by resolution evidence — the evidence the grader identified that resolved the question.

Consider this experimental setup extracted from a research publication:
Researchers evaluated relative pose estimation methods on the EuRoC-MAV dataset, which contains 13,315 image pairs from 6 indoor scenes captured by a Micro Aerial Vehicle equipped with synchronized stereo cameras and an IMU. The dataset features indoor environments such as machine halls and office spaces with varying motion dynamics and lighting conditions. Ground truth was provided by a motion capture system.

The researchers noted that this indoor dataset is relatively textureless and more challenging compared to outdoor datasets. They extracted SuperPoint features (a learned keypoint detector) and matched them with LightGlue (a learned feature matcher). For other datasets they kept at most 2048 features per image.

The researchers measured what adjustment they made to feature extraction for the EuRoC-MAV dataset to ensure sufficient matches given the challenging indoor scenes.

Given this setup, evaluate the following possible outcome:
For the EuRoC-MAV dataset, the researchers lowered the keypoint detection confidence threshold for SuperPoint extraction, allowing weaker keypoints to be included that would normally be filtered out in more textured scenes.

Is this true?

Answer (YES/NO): NO